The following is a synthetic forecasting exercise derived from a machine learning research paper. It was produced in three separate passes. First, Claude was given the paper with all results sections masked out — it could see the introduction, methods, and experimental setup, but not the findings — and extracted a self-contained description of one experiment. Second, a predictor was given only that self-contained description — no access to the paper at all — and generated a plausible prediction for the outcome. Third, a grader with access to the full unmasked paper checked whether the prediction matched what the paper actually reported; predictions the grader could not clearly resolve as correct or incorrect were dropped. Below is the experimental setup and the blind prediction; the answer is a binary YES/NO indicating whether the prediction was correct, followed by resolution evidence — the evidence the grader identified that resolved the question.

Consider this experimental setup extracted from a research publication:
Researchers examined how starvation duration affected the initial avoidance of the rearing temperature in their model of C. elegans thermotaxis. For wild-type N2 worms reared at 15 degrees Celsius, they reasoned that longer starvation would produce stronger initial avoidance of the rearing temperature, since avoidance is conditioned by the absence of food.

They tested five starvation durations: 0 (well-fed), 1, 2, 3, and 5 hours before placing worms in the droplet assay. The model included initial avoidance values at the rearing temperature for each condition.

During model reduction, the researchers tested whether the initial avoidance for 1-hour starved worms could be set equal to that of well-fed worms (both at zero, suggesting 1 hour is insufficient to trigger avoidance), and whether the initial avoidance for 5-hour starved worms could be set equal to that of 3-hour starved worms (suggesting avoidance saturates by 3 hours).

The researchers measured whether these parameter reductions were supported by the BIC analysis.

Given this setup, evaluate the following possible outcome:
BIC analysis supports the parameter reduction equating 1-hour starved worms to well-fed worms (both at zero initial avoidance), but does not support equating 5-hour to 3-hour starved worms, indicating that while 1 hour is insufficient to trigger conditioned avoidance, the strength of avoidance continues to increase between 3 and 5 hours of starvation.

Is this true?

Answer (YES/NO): NO